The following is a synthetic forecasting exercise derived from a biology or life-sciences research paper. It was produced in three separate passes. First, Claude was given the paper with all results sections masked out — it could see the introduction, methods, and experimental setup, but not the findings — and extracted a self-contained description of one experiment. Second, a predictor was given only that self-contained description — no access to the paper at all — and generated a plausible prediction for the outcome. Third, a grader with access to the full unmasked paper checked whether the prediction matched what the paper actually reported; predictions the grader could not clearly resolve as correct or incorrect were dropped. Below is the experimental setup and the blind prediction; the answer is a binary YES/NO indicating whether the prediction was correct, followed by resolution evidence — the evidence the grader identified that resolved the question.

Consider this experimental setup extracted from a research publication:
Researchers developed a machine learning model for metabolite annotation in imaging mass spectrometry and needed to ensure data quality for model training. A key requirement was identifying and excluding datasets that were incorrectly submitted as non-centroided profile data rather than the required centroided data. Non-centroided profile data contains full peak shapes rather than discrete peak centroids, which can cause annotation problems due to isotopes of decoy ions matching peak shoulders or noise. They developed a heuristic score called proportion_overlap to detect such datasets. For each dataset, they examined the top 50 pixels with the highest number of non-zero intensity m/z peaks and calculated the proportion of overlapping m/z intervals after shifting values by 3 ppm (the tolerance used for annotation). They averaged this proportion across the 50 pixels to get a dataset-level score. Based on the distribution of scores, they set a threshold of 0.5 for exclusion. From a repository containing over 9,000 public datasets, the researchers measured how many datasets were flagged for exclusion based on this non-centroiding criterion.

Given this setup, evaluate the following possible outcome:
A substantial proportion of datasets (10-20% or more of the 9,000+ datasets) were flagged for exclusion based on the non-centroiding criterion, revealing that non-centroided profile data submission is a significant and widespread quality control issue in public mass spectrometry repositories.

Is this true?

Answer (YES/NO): NO